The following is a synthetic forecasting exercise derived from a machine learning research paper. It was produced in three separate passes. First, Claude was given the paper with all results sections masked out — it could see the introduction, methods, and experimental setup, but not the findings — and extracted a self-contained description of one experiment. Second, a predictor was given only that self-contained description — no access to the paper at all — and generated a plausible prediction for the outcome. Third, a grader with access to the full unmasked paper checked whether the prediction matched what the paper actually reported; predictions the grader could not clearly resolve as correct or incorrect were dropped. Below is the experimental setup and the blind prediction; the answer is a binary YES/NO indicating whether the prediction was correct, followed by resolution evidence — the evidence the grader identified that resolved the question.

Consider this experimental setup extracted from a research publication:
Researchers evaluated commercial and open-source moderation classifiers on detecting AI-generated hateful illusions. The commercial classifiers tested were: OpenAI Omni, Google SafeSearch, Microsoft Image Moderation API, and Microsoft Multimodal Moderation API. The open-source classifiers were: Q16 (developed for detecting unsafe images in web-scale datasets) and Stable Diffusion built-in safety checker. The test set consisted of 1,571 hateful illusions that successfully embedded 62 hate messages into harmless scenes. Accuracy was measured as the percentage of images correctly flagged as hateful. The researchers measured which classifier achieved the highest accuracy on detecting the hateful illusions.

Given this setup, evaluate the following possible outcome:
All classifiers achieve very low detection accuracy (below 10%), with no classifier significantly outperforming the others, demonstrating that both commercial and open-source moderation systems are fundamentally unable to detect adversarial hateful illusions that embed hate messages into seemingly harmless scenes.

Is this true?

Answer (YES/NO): NO